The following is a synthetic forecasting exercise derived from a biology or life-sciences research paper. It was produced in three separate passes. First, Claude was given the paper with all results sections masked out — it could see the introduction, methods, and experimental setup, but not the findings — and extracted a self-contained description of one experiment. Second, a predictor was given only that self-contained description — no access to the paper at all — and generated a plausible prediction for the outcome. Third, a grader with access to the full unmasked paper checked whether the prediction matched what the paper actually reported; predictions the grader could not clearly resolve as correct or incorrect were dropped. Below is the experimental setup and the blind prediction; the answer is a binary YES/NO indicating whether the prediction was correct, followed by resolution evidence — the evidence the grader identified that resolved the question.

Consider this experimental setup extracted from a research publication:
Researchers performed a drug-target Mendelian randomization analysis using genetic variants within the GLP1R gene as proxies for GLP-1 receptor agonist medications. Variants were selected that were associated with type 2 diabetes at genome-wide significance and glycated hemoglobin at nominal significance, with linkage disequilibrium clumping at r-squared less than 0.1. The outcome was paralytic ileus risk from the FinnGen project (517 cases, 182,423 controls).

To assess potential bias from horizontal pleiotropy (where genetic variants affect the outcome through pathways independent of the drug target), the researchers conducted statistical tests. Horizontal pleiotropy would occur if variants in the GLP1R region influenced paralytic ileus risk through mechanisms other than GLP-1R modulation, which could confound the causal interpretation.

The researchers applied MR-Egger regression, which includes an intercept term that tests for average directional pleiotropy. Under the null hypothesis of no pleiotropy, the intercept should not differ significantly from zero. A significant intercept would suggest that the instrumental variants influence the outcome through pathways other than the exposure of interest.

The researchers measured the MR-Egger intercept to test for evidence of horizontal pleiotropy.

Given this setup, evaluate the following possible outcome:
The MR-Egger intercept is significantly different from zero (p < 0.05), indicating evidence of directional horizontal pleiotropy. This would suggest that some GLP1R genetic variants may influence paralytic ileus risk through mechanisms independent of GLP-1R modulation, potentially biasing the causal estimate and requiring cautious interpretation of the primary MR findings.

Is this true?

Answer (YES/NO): NO